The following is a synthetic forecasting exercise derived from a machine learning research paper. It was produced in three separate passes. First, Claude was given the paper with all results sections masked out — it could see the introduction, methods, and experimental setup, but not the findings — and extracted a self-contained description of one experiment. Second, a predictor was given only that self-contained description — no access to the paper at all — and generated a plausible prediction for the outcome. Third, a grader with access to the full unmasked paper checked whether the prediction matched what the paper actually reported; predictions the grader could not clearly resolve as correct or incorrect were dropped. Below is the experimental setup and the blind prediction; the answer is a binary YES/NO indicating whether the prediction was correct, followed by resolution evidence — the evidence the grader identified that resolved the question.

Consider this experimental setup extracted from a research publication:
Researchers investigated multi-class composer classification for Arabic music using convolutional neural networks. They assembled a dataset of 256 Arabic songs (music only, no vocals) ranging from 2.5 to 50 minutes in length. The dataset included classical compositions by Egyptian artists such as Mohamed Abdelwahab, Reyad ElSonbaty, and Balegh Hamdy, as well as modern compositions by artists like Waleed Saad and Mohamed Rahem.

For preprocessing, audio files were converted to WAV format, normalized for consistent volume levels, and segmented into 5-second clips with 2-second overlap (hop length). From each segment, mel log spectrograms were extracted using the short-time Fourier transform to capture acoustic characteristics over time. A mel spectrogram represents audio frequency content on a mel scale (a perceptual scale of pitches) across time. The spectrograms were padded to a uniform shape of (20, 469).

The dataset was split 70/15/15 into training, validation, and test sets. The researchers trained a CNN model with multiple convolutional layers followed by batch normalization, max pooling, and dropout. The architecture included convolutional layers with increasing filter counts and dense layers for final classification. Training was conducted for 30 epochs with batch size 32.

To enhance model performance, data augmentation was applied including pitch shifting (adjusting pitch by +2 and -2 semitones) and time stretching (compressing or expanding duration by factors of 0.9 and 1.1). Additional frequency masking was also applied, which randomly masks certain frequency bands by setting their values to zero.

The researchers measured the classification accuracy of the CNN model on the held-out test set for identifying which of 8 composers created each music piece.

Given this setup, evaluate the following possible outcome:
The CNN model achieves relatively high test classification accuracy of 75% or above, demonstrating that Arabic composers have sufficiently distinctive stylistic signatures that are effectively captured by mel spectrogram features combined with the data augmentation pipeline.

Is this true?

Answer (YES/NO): YES